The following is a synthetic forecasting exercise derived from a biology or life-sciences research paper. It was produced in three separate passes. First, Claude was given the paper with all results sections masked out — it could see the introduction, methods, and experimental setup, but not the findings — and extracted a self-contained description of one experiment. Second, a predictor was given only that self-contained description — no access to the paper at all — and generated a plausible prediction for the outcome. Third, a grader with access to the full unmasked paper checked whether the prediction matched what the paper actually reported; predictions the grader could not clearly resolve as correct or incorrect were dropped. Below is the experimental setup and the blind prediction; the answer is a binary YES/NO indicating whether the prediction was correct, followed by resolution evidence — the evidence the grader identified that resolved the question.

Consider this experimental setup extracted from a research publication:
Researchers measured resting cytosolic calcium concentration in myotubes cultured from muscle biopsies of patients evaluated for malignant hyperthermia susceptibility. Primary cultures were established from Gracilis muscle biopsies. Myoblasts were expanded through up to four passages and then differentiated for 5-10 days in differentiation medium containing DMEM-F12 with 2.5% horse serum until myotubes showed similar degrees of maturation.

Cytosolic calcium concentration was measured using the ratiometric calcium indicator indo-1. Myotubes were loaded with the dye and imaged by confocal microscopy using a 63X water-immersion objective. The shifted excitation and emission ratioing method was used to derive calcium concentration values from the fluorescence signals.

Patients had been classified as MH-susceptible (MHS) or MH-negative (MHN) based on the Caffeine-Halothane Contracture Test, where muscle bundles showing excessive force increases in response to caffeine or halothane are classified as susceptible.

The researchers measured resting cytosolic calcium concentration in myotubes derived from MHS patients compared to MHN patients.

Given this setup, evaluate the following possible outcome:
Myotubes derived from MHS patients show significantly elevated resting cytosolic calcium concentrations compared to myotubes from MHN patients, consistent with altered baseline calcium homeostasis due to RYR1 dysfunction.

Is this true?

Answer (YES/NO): YES